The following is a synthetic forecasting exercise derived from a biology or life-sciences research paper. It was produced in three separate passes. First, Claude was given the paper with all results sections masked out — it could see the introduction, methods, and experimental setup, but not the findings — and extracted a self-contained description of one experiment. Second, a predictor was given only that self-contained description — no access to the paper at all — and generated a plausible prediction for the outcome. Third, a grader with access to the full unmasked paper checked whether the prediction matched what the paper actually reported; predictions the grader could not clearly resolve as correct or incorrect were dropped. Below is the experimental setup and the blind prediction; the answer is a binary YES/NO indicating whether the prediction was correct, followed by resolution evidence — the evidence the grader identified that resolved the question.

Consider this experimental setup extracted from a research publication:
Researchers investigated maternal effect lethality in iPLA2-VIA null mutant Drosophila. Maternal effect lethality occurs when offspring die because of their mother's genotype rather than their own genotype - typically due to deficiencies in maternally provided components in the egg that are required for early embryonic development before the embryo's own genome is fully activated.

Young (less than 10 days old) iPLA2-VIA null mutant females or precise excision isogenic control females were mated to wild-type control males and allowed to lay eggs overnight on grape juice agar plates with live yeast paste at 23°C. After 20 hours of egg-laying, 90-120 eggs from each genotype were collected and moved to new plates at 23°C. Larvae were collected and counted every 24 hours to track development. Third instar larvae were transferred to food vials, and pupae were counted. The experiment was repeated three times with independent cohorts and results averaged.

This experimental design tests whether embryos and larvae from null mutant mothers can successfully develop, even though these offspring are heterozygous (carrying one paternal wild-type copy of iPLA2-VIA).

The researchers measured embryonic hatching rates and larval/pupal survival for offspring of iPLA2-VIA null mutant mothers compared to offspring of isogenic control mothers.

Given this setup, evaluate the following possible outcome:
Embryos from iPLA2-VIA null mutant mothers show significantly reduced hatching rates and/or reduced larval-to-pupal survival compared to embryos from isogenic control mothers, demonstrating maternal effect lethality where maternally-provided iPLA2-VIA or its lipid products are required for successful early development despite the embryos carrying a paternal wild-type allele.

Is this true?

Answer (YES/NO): NO